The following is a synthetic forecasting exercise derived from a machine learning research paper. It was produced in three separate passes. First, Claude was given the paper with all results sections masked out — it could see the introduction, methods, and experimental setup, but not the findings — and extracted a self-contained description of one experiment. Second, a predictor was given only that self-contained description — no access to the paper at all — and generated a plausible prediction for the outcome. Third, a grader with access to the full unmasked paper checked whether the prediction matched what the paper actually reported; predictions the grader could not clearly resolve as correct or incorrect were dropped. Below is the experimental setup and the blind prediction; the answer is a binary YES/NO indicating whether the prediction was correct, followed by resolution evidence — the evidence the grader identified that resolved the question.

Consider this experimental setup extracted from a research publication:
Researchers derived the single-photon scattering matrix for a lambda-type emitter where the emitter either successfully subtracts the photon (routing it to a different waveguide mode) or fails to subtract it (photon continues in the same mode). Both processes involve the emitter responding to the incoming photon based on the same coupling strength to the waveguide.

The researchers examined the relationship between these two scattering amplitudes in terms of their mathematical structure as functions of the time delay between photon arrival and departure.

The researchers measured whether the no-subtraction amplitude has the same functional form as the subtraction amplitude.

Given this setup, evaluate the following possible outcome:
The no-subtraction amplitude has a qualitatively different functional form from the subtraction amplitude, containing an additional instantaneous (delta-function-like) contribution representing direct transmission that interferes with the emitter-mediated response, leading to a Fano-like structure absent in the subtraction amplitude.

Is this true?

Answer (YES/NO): YES